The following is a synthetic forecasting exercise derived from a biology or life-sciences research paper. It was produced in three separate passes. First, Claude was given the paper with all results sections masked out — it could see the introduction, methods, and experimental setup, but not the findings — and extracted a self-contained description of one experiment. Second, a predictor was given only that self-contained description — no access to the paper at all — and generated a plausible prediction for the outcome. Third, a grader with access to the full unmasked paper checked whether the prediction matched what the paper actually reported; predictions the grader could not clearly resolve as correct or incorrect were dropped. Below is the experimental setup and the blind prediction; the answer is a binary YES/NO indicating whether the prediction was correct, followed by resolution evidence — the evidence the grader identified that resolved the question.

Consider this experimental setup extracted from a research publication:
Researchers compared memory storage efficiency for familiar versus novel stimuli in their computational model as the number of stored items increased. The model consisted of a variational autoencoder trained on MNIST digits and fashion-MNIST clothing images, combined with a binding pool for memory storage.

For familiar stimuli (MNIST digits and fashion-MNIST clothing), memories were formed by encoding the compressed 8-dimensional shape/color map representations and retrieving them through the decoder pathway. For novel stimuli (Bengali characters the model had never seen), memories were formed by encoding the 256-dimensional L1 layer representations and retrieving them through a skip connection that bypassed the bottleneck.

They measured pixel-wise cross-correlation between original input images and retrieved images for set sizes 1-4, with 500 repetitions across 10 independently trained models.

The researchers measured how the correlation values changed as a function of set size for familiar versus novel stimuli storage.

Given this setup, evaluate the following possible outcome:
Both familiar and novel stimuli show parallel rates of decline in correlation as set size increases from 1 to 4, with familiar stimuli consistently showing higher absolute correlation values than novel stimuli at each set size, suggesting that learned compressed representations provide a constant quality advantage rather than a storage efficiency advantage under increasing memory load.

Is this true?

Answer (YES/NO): NO